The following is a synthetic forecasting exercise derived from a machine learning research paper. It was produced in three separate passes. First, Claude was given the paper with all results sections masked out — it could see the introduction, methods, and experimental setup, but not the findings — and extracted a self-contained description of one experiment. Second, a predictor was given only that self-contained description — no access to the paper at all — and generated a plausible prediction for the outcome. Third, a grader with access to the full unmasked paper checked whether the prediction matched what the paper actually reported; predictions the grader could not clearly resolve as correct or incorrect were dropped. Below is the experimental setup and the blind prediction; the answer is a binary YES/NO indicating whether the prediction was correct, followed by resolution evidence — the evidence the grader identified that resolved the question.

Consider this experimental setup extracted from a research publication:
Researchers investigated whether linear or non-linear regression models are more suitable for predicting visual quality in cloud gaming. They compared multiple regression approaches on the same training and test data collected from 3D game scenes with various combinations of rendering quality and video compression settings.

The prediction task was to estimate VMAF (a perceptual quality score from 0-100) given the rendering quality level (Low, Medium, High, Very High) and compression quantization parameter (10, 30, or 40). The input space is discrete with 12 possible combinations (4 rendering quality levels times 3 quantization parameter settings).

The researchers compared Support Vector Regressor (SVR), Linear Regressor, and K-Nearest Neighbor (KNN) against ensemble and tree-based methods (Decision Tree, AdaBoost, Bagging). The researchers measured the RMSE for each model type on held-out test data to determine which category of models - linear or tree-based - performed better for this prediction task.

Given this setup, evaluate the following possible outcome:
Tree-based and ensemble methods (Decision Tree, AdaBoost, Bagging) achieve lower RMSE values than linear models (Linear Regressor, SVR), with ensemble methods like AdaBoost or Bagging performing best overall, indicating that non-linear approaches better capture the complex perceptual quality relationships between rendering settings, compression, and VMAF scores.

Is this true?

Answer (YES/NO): NO